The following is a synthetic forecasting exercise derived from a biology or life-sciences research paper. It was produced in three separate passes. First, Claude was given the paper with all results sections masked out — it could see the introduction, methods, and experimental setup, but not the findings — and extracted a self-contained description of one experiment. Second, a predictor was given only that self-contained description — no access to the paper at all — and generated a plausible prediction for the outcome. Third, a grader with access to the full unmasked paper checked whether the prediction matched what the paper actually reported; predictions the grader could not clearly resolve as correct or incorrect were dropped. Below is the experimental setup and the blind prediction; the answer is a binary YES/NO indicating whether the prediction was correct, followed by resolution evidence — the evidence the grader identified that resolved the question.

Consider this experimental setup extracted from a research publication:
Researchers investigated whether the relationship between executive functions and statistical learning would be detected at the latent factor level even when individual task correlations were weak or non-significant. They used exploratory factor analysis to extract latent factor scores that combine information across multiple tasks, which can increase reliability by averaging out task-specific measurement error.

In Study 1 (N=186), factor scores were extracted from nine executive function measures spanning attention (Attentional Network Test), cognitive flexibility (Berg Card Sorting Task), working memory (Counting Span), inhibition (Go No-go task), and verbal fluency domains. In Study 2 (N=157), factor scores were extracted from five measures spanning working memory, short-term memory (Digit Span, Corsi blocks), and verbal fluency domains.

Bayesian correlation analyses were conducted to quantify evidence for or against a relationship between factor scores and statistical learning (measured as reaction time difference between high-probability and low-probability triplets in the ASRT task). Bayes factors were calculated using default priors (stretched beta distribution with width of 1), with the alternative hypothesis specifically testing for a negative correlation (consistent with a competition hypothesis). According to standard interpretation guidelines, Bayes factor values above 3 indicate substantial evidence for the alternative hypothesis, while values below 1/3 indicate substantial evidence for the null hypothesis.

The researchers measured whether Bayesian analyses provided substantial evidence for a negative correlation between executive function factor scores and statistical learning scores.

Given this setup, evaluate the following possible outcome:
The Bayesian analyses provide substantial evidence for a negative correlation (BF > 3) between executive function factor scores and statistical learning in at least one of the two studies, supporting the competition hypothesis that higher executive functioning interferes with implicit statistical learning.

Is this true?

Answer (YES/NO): NO